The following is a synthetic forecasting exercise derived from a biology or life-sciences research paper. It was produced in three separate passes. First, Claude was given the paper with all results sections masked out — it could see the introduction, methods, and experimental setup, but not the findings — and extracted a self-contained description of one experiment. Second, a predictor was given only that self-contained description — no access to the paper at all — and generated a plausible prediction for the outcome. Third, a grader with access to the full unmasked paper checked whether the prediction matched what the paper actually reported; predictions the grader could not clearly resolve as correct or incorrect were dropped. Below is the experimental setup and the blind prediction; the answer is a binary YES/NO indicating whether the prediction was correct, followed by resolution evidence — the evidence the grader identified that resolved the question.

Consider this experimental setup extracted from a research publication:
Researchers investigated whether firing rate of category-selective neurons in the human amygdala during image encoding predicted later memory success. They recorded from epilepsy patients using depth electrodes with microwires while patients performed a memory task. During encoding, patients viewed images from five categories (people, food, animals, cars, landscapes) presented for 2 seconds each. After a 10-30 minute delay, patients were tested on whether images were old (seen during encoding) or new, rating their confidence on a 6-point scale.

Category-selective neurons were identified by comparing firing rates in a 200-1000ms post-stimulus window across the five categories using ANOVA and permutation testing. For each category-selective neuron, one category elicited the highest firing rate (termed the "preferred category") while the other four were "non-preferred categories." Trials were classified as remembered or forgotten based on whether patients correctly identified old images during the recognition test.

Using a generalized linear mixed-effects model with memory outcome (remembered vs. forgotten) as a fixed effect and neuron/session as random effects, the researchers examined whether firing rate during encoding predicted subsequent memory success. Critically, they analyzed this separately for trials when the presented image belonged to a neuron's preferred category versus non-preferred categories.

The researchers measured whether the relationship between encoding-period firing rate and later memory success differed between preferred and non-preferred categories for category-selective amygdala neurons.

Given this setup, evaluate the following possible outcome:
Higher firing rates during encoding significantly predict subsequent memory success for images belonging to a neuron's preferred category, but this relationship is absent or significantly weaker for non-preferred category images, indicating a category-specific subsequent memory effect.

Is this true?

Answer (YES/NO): YES